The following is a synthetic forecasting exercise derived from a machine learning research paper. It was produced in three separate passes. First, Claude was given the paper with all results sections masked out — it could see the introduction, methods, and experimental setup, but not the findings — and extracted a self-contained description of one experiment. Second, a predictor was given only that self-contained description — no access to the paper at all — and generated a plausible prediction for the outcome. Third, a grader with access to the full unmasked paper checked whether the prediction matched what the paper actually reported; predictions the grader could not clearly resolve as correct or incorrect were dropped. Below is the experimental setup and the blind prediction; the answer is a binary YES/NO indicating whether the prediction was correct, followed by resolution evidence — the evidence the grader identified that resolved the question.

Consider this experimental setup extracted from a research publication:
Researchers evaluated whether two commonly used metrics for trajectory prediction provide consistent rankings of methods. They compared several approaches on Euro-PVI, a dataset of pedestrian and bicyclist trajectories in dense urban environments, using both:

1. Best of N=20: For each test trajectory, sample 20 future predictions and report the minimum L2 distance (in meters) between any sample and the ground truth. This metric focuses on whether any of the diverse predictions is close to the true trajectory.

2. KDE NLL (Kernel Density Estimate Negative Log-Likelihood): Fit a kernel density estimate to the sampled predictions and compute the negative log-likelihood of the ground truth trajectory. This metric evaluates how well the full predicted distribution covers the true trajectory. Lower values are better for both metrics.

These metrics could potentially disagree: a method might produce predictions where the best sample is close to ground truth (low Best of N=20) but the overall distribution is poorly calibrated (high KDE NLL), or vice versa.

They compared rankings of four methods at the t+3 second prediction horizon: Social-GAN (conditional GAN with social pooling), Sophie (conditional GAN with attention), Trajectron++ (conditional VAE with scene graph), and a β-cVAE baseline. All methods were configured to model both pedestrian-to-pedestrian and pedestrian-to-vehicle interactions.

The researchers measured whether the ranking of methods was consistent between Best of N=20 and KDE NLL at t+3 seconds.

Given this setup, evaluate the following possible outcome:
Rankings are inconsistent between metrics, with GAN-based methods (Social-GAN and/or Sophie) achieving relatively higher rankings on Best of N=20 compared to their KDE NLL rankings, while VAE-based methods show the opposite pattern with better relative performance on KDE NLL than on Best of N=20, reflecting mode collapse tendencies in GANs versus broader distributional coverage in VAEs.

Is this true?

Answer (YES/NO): NO